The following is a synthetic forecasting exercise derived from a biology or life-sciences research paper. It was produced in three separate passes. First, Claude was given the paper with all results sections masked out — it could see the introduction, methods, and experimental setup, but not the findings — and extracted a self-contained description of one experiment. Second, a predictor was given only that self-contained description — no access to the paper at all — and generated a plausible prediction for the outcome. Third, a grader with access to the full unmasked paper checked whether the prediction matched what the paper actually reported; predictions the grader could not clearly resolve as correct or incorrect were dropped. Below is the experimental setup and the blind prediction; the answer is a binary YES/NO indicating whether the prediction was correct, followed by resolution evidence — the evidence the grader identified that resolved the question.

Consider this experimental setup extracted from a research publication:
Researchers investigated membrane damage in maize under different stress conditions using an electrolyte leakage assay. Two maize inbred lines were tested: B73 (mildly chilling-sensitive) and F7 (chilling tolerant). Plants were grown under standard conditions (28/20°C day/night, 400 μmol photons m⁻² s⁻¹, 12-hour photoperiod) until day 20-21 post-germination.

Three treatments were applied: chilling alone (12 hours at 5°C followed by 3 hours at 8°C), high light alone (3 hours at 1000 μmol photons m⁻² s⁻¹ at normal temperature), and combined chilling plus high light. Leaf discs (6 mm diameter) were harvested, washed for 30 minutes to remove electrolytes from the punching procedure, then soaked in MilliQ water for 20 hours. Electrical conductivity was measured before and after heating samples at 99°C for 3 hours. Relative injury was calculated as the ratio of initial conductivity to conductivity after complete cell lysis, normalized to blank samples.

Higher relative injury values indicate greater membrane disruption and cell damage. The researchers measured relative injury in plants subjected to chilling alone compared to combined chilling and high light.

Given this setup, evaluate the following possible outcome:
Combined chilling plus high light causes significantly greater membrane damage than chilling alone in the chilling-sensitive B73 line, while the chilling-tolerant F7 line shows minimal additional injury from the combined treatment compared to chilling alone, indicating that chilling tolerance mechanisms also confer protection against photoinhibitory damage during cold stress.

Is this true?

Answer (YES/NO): NO